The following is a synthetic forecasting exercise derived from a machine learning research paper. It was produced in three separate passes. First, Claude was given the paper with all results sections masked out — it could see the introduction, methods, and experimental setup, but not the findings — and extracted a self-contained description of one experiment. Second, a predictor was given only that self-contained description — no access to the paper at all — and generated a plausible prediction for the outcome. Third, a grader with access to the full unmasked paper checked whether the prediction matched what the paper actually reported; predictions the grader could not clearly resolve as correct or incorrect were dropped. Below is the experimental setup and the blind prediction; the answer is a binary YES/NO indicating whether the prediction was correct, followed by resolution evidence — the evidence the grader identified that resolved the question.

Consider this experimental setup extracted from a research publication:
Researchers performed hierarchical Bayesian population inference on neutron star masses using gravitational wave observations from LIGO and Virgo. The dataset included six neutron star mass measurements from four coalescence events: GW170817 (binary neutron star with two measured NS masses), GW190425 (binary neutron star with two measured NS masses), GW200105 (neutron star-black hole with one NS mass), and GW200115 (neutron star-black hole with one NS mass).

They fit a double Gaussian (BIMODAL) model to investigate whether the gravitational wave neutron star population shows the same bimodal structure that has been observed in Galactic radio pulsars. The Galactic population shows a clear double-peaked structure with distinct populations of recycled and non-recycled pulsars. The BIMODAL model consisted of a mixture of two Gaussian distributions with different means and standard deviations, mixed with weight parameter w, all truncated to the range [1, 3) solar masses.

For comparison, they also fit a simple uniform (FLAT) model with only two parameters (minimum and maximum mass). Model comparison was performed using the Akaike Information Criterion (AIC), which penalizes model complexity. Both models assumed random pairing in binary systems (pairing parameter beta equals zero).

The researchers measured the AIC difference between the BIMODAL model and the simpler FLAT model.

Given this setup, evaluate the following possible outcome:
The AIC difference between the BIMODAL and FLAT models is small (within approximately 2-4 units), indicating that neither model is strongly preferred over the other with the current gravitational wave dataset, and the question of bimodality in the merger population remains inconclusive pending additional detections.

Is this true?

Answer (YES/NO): NO